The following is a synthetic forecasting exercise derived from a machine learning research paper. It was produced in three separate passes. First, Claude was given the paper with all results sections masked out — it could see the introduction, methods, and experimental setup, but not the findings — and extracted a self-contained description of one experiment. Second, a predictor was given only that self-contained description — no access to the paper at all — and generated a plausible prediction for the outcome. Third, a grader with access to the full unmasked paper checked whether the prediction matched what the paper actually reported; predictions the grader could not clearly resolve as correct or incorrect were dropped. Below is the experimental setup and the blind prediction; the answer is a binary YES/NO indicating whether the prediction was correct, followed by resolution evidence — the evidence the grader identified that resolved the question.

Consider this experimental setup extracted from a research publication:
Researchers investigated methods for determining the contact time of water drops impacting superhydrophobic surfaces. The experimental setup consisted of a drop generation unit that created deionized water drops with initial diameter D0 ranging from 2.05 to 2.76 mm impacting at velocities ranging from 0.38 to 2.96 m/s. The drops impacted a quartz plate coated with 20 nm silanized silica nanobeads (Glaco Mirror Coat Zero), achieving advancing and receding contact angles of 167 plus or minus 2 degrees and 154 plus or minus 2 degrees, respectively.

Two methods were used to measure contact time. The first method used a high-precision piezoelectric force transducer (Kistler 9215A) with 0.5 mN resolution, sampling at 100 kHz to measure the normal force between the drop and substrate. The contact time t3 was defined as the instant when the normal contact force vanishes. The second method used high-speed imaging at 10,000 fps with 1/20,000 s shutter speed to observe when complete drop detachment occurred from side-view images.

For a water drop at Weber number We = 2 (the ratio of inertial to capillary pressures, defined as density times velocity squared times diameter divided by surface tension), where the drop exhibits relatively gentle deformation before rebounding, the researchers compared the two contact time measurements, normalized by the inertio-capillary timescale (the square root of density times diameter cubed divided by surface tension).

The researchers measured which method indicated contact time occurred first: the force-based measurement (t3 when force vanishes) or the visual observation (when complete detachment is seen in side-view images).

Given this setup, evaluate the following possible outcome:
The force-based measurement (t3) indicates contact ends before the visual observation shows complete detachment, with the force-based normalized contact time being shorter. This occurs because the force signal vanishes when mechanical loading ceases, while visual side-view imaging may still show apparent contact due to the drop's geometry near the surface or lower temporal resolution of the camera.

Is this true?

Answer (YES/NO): YES